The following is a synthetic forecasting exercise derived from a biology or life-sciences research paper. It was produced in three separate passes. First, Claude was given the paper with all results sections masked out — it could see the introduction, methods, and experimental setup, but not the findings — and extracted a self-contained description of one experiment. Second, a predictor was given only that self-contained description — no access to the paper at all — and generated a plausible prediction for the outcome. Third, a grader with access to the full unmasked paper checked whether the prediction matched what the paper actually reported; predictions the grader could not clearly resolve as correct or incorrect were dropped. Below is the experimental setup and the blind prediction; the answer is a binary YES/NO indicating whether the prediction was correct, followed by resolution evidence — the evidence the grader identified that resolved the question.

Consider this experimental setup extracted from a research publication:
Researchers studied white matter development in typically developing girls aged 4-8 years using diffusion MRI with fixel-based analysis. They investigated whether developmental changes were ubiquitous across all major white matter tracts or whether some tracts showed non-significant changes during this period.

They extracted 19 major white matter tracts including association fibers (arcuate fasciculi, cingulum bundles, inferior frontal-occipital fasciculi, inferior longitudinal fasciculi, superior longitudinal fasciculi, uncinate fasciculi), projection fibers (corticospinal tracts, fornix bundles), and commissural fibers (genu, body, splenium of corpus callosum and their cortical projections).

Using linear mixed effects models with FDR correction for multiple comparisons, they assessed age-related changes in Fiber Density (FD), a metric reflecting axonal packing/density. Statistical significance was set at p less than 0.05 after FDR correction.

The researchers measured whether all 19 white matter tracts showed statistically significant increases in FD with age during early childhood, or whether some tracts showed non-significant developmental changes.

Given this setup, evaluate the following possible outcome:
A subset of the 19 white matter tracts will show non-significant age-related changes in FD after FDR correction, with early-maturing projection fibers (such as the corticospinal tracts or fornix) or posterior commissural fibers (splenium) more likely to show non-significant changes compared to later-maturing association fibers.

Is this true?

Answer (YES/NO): NO